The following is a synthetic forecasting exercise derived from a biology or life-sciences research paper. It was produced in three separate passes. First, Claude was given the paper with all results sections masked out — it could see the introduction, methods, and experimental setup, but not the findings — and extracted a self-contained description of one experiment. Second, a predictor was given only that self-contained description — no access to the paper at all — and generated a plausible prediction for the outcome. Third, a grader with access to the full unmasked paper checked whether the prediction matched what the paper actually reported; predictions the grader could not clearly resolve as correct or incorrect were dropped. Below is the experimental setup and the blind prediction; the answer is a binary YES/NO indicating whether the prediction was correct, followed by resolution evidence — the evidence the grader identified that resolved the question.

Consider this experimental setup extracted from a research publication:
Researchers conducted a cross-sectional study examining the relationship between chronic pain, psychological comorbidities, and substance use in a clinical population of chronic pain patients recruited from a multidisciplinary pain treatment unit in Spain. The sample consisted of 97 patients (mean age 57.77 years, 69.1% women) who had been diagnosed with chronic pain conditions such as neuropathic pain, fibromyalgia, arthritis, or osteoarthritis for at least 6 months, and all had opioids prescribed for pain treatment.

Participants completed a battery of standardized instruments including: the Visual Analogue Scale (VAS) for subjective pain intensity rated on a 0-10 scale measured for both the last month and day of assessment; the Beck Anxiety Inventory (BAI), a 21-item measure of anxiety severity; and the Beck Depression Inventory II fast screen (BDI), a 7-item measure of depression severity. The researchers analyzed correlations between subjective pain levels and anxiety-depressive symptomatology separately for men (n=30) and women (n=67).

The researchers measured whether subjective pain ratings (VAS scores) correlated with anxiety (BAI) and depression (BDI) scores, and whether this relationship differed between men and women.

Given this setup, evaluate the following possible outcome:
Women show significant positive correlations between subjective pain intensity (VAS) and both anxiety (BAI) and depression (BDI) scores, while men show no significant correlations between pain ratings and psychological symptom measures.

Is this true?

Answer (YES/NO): YES